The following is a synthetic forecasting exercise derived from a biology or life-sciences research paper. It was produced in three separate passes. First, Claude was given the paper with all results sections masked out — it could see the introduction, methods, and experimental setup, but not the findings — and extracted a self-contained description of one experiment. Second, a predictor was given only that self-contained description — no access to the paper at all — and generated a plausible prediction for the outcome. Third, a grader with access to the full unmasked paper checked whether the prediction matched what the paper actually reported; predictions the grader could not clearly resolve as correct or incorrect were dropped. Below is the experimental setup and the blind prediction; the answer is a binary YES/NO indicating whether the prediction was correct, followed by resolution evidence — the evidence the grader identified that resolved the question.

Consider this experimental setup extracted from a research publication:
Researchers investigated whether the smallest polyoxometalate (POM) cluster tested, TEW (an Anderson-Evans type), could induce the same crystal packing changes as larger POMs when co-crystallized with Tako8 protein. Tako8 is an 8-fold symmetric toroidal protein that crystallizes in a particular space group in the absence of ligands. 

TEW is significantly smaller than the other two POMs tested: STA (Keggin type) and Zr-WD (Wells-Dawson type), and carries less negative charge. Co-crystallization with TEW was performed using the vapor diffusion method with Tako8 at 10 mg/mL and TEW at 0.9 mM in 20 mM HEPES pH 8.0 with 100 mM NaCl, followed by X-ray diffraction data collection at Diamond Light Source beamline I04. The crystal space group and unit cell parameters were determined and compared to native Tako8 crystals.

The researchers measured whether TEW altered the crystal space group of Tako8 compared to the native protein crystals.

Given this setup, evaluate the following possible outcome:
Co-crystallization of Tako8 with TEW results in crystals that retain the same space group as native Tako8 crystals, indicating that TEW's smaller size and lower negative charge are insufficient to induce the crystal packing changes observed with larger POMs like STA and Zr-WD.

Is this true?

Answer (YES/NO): NO